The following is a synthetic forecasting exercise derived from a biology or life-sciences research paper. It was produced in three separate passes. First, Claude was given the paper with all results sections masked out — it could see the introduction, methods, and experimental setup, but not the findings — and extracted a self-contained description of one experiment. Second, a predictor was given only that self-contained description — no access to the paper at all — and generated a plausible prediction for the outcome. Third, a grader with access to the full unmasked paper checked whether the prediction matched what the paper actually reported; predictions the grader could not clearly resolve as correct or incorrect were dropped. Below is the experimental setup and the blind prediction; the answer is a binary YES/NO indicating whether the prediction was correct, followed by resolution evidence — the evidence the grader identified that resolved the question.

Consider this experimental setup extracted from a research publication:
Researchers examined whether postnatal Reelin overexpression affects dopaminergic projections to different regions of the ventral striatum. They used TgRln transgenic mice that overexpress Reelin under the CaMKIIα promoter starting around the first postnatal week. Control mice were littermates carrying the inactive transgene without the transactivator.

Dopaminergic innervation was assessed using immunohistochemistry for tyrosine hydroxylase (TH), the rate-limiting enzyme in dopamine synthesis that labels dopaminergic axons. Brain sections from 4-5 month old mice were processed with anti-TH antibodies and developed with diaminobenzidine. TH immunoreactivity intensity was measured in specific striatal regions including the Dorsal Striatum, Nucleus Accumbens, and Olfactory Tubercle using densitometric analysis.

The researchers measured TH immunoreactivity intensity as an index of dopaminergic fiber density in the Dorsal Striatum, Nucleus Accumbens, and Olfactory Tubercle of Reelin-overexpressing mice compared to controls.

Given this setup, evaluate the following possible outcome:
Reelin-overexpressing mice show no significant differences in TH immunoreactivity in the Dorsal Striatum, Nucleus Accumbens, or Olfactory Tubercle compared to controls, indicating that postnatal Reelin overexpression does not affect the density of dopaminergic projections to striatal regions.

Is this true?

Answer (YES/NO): NO